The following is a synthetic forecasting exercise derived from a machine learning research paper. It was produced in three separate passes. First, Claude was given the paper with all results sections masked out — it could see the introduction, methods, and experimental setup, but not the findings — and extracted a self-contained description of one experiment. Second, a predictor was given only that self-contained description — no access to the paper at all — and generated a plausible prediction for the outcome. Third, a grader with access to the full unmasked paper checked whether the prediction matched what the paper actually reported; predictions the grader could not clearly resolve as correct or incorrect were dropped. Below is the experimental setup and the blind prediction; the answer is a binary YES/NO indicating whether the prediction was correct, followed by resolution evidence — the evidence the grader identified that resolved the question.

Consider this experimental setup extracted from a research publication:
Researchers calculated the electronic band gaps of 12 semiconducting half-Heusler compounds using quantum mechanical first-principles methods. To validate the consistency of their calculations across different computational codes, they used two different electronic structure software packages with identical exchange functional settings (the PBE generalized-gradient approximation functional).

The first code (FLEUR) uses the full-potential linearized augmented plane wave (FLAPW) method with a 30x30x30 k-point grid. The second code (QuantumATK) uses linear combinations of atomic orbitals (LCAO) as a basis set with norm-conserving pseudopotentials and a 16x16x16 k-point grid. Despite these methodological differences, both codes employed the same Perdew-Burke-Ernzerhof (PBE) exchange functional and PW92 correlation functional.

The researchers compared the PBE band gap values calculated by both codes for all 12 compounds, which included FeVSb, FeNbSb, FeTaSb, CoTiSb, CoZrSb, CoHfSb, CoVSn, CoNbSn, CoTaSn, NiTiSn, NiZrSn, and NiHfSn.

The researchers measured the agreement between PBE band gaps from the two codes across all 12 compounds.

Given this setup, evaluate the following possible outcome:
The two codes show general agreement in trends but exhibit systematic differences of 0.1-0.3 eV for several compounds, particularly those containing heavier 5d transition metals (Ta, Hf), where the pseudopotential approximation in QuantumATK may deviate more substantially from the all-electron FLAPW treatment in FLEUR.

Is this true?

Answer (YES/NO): NO